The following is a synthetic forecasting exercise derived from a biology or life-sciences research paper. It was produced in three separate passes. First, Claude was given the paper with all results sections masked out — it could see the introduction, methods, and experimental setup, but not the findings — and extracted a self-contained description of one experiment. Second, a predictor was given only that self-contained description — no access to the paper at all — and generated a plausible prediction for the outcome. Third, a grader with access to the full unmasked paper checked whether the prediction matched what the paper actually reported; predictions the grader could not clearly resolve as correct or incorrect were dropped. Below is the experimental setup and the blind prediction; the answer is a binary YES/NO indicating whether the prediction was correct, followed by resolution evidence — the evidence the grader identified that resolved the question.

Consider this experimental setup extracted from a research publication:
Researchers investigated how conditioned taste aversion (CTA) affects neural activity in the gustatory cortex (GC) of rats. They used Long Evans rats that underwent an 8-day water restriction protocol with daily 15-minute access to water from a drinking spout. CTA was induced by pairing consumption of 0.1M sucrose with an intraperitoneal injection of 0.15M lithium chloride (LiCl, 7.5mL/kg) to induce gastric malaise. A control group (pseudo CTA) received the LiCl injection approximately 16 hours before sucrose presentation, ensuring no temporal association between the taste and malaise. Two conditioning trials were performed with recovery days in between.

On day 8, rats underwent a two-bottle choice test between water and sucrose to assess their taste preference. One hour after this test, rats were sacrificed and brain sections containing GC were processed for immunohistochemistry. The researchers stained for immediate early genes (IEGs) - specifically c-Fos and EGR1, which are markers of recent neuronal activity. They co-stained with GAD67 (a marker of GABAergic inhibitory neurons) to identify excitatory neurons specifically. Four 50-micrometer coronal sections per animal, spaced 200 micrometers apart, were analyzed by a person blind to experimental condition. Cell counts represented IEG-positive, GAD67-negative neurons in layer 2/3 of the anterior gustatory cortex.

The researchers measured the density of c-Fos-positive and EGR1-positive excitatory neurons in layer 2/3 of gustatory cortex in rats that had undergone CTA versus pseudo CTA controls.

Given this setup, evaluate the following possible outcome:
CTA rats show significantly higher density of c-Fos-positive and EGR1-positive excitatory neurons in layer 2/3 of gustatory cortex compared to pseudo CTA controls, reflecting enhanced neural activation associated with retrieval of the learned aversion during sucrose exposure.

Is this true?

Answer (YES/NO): NO